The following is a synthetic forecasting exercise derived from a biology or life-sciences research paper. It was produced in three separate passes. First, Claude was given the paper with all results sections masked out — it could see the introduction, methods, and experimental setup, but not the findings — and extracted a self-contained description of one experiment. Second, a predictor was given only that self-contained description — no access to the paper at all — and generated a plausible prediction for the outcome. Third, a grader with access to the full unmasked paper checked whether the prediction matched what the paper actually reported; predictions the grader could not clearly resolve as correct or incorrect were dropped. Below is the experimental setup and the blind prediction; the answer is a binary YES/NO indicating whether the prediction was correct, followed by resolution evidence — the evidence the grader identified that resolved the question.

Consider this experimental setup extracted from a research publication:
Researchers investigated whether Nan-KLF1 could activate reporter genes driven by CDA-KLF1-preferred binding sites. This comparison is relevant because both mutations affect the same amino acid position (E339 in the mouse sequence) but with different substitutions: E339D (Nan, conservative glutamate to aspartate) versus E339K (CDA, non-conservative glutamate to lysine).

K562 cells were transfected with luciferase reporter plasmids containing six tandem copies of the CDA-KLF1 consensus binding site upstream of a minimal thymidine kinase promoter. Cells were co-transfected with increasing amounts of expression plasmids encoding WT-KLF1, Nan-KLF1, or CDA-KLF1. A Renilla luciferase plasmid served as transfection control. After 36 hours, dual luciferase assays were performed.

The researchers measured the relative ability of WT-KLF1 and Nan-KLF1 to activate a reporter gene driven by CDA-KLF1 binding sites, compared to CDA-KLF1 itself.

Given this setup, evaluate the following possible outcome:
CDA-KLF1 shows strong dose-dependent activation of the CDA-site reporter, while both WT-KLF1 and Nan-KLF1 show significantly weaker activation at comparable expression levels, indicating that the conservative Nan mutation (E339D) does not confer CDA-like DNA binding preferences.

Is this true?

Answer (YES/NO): YES